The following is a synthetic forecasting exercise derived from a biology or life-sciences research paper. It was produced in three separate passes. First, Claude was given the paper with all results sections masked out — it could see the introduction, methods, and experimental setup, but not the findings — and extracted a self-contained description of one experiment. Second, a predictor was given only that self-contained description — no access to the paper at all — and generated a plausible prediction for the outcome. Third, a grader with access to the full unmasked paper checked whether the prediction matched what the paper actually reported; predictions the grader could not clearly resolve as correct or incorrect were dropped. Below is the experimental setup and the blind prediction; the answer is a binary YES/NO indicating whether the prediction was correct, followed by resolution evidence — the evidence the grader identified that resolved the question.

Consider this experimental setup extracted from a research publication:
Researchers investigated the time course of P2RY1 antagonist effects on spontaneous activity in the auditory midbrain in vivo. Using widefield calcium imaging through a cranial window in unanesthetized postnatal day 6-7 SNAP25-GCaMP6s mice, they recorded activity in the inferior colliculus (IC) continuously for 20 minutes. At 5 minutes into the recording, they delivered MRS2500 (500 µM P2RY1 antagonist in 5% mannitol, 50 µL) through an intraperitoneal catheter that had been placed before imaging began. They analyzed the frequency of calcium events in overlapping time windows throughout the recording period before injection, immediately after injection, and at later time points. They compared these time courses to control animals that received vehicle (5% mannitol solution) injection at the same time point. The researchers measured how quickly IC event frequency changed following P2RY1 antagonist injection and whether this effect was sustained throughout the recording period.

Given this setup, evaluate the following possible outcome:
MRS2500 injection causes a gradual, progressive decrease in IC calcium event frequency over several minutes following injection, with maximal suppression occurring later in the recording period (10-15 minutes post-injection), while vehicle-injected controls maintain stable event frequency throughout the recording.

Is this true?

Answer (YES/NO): NO